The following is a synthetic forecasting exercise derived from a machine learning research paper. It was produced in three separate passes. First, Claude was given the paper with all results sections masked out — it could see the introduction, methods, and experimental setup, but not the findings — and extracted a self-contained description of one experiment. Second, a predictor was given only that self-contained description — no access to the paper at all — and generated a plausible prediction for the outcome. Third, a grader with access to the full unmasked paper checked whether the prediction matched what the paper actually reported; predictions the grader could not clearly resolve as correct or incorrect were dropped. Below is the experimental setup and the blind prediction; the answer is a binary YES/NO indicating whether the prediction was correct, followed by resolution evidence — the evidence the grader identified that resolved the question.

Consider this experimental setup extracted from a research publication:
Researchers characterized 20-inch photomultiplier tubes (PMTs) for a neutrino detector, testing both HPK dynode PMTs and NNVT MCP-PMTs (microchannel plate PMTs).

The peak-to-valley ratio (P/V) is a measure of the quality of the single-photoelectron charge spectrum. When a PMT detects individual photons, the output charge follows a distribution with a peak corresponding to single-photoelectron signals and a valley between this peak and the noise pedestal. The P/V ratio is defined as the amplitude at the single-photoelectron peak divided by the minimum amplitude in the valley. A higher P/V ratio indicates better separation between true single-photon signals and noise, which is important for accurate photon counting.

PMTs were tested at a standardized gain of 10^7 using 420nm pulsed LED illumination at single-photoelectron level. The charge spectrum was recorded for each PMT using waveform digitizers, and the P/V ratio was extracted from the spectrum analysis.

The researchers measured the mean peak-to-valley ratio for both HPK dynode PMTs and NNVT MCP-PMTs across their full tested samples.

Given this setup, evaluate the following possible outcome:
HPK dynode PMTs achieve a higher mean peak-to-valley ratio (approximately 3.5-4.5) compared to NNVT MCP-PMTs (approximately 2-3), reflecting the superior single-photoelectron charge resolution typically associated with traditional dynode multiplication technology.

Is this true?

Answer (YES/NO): NO